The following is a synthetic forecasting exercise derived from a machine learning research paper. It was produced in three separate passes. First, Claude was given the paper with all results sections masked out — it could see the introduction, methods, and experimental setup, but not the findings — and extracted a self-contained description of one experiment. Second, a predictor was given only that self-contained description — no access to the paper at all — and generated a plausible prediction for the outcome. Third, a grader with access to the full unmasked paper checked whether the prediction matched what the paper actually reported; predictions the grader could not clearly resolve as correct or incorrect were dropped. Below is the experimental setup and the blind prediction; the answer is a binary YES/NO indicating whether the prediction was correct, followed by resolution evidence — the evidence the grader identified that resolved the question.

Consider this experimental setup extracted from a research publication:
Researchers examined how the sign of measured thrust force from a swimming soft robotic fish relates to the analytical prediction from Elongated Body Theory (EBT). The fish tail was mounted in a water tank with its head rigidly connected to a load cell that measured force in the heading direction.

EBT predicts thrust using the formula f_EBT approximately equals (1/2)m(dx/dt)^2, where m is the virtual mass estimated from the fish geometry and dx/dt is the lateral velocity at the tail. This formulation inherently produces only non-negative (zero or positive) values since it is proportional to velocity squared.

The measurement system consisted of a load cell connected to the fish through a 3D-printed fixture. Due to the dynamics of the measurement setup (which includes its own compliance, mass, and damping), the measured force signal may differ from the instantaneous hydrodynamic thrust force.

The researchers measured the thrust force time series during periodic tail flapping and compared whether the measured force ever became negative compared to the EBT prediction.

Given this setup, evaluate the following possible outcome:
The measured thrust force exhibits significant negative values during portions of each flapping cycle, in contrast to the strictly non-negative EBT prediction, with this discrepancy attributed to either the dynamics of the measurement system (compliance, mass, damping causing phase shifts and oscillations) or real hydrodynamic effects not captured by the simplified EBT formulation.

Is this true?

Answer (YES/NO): YES